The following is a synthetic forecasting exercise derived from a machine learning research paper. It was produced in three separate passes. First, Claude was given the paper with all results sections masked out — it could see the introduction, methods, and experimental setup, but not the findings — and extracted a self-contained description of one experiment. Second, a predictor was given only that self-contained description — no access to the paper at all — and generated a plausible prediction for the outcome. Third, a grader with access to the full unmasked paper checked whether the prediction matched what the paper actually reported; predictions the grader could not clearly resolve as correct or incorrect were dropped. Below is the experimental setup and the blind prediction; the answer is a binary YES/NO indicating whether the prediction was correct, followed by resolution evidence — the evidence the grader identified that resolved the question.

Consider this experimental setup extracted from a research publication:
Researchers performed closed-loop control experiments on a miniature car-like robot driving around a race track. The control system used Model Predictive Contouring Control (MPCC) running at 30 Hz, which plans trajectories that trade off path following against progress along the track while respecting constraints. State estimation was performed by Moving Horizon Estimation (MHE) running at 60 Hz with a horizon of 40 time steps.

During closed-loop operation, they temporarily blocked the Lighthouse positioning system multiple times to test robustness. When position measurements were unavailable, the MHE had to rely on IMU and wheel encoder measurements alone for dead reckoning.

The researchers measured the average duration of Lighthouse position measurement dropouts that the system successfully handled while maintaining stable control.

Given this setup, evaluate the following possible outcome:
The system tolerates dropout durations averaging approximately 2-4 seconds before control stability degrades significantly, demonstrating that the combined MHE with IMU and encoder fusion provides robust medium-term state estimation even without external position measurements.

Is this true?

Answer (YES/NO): NO